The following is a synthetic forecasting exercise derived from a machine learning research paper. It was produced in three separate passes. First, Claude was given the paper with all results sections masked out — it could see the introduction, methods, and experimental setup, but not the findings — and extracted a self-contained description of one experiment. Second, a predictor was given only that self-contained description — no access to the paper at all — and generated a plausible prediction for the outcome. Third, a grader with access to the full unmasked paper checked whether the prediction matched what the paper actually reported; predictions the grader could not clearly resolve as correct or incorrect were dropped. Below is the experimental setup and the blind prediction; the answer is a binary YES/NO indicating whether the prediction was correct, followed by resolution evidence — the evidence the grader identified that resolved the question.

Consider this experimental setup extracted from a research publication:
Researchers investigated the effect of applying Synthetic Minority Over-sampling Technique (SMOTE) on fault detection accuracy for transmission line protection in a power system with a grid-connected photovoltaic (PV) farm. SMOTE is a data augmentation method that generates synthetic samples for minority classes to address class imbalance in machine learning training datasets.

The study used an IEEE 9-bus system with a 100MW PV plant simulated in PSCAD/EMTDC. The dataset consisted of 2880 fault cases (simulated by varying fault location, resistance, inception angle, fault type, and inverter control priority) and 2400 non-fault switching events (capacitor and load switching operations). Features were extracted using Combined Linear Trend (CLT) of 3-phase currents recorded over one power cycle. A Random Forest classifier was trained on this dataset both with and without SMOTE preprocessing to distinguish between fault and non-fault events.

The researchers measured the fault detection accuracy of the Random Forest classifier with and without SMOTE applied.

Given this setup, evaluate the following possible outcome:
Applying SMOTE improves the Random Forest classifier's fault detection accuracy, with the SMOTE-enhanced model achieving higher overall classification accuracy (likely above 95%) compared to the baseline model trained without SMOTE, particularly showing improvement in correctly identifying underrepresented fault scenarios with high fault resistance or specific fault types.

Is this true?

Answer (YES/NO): NO